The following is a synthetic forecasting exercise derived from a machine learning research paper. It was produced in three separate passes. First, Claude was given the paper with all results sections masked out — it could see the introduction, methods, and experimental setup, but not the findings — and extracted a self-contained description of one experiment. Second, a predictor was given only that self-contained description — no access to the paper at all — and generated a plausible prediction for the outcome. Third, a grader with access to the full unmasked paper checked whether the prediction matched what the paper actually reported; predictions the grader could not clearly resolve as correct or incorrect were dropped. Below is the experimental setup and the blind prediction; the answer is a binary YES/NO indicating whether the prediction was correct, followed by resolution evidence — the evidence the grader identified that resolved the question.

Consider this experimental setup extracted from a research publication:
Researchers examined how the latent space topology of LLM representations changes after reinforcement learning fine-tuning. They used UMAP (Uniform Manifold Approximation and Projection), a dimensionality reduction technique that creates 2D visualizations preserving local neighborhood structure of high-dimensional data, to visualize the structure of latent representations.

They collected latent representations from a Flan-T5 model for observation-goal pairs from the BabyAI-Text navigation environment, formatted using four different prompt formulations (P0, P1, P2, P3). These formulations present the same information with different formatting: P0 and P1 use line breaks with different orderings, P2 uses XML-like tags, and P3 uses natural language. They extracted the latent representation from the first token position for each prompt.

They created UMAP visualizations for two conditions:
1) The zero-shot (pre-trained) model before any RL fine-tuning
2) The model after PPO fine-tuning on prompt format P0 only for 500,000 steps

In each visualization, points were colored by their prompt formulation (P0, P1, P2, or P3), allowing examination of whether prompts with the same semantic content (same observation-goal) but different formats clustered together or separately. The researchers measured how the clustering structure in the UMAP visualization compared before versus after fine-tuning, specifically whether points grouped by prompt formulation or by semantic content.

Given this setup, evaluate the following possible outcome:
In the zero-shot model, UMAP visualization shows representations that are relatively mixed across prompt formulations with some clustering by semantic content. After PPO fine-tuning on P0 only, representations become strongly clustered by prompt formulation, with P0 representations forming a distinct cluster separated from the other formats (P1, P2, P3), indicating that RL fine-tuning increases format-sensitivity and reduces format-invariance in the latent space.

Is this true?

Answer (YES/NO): NO